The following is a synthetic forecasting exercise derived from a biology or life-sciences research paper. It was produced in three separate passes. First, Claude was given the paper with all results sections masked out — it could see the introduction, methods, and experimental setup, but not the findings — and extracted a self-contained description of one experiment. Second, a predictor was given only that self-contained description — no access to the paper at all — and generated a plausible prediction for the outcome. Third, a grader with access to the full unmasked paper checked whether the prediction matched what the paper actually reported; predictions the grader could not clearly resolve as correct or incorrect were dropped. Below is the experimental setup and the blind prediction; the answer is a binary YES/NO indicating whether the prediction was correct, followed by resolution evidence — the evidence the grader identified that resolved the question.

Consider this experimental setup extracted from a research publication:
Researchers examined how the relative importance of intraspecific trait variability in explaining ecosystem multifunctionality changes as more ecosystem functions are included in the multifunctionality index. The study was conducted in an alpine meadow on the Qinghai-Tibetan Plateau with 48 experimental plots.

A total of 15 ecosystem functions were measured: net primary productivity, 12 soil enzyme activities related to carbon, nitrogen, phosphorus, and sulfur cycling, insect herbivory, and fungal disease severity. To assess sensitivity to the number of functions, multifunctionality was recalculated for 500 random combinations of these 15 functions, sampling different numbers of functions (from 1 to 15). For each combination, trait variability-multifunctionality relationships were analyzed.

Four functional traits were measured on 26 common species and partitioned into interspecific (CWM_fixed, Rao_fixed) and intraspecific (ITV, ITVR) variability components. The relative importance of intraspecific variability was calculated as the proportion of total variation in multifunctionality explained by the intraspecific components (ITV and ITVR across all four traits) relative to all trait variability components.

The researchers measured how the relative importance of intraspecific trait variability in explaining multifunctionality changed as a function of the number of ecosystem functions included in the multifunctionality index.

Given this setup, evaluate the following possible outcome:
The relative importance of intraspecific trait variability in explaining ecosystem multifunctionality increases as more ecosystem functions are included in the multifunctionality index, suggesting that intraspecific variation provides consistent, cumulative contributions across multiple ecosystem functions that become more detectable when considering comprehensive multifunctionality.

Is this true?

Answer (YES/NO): NO